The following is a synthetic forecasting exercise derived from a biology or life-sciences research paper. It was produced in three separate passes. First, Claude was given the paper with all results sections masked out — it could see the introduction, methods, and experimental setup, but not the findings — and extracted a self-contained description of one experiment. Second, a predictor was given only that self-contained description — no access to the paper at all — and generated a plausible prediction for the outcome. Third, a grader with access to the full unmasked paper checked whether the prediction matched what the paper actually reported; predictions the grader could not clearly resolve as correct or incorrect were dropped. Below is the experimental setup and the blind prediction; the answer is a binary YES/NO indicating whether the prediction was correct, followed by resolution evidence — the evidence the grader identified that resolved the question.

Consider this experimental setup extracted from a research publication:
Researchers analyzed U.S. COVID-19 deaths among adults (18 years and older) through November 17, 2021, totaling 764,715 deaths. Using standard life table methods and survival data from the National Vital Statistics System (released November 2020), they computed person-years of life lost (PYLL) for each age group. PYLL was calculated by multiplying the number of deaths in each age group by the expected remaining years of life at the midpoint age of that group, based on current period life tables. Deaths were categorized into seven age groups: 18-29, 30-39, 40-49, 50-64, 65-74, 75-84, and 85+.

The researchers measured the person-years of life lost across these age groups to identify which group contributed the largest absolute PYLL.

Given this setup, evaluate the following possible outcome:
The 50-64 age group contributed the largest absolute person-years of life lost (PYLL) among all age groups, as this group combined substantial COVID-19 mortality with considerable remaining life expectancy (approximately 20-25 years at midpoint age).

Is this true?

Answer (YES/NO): YES